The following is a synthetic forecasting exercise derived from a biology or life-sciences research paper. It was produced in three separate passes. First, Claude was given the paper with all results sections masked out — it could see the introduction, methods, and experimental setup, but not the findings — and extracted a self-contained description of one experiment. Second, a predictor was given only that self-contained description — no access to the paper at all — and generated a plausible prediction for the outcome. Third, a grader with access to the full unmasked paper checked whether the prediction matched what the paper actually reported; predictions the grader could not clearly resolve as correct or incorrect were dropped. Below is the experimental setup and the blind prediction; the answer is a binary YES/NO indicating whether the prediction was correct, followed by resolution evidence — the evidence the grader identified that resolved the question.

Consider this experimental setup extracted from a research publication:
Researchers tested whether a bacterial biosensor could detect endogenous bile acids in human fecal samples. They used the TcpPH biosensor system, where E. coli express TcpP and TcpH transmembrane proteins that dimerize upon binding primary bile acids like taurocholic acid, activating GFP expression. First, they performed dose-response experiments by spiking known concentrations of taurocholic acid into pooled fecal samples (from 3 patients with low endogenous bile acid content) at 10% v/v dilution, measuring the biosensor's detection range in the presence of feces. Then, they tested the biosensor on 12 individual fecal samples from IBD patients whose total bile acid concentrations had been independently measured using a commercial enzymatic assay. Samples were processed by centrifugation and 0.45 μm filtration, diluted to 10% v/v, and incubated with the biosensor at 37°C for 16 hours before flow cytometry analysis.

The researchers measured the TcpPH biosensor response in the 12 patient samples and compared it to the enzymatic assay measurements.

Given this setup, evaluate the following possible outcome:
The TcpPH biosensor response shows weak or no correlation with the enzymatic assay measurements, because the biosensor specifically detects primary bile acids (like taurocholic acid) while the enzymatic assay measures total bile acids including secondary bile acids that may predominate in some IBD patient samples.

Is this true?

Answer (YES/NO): YES